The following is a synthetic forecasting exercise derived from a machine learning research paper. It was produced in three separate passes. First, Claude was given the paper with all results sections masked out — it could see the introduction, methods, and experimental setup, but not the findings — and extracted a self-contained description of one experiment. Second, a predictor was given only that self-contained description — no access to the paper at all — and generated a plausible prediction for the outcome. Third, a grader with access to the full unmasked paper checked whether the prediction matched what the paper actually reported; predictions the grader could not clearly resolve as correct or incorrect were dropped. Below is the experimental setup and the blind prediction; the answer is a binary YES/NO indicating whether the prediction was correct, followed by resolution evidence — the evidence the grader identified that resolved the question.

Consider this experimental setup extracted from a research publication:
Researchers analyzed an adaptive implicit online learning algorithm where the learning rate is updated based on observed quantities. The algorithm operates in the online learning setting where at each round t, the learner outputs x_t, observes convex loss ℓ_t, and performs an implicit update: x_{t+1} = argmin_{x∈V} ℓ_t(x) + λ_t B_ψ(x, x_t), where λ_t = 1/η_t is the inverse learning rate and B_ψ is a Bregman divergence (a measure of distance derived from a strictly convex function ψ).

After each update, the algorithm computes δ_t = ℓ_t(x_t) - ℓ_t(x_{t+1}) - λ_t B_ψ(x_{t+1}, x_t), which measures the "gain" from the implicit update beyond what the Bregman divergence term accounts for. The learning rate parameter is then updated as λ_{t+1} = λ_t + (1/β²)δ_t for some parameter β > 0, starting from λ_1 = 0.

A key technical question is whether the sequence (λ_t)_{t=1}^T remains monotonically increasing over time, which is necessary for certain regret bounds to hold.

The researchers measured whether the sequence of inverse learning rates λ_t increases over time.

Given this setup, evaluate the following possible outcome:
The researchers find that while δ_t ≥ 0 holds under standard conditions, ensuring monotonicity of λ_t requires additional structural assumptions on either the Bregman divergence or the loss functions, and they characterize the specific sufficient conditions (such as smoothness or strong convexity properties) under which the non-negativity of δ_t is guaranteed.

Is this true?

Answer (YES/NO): NO